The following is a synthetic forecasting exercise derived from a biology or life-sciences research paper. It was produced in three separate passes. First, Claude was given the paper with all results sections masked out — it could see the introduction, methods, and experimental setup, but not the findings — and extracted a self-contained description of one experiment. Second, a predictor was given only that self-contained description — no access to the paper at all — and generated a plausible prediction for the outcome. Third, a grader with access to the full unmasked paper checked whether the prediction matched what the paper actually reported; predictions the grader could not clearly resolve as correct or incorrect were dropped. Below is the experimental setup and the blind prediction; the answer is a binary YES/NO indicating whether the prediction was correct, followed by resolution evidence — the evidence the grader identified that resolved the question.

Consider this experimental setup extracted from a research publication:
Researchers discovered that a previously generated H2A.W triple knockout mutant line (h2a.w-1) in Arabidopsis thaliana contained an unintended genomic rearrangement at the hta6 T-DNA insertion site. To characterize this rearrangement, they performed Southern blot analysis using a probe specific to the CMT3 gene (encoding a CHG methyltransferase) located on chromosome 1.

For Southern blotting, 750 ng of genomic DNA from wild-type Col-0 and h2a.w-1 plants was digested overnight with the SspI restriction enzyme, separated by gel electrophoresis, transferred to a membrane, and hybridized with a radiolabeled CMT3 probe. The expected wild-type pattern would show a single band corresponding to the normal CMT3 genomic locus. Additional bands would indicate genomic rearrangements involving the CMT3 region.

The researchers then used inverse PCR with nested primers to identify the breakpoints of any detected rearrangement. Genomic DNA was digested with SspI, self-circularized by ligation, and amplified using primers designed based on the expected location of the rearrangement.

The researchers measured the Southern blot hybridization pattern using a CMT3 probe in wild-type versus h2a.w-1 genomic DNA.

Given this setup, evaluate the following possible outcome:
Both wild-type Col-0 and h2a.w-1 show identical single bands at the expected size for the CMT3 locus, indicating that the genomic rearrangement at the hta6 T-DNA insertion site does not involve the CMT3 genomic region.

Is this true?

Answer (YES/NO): NO